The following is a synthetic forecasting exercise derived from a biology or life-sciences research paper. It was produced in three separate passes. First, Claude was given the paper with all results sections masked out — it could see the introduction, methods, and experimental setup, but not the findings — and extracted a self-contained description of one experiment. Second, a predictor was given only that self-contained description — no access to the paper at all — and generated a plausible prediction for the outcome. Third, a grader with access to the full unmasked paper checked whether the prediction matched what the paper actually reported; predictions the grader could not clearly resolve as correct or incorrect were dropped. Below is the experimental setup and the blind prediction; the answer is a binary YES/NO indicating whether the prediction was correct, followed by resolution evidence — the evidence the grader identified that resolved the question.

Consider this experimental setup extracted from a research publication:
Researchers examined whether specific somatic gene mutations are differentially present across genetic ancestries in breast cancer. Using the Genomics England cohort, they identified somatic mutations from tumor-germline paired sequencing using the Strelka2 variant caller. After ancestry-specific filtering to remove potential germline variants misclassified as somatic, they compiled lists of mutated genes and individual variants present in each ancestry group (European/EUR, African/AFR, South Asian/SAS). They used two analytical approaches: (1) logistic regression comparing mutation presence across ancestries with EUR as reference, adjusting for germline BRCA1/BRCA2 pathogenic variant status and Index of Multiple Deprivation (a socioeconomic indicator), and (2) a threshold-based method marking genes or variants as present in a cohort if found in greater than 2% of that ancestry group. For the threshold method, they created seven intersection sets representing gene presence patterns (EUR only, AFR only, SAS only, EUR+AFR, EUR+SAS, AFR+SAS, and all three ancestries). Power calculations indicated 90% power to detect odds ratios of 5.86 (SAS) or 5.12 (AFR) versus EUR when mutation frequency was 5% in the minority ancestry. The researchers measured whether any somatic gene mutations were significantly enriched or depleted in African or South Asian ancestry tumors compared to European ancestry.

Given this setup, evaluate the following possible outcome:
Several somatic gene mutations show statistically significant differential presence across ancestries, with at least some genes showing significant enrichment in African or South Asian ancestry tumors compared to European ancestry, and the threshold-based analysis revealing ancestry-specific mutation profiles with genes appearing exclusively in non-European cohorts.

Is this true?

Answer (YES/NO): YES